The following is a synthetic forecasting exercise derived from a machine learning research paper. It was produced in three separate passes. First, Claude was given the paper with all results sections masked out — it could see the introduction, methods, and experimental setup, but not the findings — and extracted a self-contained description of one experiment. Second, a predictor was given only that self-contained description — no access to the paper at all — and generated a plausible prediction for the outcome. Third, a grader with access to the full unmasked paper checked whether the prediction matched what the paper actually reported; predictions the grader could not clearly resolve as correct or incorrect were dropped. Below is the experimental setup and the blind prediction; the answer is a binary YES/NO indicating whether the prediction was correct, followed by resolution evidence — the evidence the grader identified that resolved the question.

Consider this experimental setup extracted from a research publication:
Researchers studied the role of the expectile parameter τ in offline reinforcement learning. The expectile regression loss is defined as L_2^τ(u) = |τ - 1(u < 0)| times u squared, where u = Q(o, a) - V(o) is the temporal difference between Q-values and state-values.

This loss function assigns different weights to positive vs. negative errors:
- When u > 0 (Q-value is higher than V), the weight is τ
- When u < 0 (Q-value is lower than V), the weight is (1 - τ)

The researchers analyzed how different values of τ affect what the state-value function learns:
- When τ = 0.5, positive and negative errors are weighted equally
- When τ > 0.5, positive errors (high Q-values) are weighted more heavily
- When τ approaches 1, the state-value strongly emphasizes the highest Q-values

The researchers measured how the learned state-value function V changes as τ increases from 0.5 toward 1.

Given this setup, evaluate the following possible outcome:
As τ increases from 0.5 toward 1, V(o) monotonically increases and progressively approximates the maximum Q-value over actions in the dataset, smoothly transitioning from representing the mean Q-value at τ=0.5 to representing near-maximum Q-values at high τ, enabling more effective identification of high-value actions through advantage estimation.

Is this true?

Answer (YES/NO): YES